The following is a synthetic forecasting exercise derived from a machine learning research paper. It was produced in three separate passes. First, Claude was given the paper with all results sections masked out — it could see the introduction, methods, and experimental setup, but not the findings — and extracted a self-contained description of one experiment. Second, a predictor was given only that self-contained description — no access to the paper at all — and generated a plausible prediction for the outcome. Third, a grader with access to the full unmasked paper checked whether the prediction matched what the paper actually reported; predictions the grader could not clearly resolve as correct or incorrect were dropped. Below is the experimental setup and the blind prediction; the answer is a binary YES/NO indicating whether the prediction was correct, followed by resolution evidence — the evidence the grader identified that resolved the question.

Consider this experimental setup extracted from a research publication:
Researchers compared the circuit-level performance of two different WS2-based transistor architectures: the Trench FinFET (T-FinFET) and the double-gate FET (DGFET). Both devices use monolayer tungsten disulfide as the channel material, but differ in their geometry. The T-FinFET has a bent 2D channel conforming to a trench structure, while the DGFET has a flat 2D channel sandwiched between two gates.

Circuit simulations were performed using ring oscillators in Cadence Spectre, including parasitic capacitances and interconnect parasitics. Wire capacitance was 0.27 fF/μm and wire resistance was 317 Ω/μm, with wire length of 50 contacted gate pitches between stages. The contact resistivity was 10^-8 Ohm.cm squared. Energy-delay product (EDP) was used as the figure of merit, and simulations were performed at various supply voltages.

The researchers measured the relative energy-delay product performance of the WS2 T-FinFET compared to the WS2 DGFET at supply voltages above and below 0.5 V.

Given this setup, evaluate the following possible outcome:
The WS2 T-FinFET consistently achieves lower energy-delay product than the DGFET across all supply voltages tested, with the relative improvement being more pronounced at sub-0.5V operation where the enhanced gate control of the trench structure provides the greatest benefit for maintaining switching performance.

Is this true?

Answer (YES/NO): NO